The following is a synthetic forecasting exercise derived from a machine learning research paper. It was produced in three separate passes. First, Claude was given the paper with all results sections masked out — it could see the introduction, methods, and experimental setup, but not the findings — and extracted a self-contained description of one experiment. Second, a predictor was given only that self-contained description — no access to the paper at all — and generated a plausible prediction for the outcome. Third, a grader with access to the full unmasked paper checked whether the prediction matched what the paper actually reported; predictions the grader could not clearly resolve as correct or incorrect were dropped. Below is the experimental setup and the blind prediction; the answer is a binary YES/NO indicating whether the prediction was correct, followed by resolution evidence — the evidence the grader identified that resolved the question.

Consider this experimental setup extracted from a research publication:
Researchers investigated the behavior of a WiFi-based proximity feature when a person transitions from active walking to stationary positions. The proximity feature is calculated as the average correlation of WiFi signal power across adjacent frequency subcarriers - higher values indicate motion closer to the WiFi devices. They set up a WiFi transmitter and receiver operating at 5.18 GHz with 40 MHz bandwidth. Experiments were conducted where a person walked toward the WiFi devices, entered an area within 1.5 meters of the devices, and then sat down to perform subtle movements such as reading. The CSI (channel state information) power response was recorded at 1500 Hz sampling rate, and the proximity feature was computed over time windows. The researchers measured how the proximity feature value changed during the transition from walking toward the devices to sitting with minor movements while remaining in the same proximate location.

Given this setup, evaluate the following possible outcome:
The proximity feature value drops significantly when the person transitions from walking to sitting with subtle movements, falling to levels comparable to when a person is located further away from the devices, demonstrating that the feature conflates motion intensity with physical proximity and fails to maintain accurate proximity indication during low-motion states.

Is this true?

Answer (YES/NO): YES